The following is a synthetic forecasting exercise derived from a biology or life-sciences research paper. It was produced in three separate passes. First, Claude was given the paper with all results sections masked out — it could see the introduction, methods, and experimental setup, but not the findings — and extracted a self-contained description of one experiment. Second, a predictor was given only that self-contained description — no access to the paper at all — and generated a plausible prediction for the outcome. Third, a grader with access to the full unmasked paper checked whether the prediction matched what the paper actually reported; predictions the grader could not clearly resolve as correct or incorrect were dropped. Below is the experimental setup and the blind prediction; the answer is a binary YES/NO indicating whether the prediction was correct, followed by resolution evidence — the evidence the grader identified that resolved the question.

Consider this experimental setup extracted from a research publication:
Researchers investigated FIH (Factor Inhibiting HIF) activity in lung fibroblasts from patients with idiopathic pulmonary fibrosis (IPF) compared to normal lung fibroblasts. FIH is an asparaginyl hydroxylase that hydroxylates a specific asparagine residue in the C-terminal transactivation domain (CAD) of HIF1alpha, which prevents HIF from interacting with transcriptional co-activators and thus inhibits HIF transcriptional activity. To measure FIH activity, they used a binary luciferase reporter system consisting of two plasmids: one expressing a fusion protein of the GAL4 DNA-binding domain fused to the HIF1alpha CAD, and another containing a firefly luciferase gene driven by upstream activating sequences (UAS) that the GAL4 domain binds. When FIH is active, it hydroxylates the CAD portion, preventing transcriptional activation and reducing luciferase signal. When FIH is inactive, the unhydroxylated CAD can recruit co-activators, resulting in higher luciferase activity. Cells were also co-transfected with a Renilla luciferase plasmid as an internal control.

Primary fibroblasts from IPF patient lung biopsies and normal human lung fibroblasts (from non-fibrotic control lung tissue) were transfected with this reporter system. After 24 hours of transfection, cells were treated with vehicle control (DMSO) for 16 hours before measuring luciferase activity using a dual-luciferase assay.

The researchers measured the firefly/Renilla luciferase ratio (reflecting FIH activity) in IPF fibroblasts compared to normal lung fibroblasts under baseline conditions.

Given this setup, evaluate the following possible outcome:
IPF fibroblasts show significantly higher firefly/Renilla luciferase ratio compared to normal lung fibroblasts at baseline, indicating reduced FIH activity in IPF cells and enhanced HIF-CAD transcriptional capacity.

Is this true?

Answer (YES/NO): YES